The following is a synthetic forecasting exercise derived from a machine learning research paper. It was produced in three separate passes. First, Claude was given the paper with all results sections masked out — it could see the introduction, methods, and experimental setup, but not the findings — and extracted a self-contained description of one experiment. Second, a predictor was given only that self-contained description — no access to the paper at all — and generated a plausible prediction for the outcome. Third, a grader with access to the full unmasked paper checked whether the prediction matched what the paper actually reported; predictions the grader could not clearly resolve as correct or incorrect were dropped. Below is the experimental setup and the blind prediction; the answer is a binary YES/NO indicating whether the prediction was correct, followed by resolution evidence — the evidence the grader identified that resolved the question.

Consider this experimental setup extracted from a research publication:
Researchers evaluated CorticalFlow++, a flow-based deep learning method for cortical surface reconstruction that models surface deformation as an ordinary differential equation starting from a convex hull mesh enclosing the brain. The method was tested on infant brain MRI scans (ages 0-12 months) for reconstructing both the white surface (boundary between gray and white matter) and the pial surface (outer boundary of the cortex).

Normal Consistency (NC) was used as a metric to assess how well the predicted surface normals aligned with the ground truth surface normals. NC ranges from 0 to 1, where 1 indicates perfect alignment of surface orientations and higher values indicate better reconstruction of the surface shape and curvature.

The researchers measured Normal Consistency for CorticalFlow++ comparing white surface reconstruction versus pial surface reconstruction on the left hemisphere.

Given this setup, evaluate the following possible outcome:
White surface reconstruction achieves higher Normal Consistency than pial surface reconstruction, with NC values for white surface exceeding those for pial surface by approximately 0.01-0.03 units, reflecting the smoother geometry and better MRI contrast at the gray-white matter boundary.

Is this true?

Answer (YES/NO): NO